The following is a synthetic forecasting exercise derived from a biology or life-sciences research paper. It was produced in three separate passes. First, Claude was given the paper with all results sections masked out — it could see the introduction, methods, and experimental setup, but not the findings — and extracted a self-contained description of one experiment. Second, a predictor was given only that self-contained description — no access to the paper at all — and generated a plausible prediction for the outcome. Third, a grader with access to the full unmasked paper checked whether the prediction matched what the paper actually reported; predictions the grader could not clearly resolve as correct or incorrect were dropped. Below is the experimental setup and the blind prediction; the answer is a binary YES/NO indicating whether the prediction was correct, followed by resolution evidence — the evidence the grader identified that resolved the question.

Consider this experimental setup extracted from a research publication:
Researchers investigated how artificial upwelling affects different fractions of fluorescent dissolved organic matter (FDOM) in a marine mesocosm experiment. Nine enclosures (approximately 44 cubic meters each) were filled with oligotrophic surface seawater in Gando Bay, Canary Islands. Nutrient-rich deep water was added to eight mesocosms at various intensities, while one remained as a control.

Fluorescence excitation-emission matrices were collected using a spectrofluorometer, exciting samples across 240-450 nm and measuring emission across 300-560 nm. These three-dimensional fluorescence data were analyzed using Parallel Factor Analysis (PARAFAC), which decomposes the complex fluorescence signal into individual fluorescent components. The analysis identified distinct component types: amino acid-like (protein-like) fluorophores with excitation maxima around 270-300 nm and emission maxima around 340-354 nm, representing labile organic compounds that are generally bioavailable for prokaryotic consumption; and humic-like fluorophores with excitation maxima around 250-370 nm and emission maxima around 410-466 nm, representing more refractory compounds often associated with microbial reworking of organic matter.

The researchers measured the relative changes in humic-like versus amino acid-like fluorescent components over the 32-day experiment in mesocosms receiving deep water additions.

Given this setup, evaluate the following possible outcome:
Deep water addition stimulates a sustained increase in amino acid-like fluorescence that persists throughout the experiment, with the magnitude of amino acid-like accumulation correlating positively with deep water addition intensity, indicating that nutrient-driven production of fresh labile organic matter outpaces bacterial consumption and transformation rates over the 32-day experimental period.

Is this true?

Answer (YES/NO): NO